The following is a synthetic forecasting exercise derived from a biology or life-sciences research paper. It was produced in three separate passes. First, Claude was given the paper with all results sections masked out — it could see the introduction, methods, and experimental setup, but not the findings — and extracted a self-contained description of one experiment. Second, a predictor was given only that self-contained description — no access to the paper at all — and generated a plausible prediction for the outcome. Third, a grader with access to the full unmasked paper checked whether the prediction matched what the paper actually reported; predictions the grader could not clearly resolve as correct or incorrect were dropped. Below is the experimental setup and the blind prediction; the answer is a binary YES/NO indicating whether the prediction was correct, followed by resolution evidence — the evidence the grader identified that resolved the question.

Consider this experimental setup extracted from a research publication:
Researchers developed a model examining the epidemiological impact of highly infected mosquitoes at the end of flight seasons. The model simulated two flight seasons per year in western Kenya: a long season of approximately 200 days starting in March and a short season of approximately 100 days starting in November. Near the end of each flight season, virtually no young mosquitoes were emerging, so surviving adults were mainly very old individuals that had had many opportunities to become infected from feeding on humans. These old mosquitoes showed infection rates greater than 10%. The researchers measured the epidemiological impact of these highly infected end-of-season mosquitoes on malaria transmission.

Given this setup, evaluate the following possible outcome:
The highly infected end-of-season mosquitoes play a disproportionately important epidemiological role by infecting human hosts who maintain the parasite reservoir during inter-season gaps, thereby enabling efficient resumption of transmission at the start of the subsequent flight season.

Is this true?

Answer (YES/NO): NO